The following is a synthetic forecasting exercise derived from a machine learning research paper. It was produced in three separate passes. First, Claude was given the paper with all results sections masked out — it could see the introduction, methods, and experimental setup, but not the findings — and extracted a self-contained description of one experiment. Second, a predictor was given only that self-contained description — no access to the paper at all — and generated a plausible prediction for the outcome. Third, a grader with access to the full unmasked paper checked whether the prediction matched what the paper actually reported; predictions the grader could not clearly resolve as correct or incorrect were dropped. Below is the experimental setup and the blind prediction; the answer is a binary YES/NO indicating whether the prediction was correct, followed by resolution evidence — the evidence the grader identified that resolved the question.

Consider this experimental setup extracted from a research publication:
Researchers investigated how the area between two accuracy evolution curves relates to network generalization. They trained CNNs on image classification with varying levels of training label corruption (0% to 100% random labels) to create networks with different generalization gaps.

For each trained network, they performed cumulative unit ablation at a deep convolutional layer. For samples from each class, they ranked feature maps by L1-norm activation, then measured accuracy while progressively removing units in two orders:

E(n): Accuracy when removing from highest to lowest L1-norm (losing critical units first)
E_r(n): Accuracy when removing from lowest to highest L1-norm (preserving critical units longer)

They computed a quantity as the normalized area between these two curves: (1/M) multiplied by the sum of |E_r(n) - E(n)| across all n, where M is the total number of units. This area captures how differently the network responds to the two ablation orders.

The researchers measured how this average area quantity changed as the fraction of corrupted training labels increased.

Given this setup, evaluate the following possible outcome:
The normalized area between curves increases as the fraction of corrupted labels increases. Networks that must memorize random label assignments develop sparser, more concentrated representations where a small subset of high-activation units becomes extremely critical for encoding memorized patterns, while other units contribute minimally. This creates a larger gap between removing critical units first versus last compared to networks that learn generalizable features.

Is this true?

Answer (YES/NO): NO